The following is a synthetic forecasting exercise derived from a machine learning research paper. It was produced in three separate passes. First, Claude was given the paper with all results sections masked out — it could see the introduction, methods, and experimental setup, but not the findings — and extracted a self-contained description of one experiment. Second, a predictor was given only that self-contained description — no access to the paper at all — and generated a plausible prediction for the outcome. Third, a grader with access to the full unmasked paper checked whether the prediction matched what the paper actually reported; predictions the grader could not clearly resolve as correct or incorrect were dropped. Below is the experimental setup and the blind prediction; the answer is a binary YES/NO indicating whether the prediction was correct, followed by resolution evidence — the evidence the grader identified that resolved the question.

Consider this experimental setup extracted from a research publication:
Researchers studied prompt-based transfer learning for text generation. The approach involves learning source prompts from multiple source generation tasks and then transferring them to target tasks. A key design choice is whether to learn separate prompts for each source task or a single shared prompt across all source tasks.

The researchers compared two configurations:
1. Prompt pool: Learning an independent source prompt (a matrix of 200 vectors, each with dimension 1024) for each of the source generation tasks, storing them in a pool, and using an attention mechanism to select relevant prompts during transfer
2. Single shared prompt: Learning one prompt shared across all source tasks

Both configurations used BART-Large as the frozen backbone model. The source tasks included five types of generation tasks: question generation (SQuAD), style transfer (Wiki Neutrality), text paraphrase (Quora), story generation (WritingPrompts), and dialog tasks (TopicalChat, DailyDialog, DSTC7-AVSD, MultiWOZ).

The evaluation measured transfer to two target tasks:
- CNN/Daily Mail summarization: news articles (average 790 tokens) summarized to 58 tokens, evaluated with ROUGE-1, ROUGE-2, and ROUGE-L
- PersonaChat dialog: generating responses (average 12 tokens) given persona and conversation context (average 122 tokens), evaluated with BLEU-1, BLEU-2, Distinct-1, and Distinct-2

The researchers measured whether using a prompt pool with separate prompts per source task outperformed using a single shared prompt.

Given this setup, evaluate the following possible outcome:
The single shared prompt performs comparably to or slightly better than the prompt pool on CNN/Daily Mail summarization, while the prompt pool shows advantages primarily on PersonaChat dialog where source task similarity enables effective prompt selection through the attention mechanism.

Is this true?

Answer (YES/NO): NO